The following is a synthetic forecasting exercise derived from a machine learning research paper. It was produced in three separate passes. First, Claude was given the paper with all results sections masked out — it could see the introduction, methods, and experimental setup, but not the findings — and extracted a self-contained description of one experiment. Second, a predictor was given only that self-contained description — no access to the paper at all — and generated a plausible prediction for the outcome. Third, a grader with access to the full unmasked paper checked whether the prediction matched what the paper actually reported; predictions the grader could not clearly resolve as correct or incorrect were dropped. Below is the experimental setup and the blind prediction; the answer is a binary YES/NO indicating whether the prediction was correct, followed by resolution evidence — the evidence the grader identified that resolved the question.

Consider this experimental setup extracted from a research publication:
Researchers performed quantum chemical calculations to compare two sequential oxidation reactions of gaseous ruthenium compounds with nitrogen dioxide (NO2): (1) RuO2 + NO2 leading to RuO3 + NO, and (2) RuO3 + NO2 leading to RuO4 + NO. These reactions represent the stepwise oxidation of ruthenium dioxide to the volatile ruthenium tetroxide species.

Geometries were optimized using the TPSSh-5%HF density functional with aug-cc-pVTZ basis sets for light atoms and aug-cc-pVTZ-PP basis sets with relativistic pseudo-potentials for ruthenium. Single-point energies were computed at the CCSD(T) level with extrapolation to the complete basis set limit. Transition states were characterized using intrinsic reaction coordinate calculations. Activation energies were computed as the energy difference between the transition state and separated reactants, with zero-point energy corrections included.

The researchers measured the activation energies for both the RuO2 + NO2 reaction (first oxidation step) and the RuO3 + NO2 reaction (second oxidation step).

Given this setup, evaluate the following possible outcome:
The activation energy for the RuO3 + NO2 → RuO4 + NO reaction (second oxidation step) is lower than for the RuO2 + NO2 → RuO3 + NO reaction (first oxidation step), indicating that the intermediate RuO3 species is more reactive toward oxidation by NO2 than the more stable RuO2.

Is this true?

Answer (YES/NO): YES